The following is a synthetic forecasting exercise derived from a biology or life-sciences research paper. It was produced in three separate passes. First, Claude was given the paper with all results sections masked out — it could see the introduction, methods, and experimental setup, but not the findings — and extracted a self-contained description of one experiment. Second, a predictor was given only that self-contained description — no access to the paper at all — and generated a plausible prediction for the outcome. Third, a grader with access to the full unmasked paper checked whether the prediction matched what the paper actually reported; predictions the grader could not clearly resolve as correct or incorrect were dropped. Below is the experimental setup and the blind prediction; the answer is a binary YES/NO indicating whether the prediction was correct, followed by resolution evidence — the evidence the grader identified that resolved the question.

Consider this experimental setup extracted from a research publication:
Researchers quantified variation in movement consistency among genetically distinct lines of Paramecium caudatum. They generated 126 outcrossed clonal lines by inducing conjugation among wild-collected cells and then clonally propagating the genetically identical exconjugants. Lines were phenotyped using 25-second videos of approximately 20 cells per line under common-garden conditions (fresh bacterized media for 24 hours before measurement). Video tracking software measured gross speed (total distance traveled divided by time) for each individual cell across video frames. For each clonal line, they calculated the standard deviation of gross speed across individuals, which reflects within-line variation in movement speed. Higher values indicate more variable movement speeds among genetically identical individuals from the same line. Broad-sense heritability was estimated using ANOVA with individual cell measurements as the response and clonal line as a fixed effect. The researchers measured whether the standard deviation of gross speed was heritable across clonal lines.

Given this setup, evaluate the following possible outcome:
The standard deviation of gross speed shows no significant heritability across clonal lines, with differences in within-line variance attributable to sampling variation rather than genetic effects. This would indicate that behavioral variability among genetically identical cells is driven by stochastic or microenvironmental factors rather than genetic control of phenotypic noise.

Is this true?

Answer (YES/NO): NO